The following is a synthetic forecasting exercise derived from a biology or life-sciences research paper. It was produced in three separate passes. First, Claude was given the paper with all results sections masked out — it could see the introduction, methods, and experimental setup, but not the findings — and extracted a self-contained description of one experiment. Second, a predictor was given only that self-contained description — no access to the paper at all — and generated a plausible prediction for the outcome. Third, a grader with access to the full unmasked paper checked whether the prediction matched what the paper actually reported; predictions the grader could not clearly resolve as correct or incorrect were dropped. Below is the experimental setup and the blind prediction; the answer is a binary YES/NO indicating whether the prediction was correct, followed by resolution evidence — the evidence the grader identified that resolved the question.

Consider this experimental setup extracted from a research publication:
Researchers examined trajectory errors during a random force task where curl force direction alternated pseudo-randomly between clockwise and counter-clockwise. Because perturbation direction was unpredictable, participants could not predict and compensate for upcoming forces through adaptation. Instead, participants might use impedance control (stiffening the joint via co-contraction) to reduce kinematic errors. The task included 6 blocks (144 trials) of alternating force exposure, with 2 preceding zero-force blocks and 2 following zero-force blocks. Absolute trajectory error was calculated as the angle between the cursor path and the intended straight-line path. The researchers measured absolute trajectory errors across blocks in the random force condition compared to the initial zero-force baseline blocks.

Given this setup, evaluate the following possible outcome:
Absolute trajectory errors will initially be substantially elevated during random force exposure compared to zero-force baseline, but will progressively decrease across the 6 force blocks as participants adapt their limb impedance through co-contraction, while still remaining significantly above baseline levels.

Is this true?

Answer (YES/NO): NO